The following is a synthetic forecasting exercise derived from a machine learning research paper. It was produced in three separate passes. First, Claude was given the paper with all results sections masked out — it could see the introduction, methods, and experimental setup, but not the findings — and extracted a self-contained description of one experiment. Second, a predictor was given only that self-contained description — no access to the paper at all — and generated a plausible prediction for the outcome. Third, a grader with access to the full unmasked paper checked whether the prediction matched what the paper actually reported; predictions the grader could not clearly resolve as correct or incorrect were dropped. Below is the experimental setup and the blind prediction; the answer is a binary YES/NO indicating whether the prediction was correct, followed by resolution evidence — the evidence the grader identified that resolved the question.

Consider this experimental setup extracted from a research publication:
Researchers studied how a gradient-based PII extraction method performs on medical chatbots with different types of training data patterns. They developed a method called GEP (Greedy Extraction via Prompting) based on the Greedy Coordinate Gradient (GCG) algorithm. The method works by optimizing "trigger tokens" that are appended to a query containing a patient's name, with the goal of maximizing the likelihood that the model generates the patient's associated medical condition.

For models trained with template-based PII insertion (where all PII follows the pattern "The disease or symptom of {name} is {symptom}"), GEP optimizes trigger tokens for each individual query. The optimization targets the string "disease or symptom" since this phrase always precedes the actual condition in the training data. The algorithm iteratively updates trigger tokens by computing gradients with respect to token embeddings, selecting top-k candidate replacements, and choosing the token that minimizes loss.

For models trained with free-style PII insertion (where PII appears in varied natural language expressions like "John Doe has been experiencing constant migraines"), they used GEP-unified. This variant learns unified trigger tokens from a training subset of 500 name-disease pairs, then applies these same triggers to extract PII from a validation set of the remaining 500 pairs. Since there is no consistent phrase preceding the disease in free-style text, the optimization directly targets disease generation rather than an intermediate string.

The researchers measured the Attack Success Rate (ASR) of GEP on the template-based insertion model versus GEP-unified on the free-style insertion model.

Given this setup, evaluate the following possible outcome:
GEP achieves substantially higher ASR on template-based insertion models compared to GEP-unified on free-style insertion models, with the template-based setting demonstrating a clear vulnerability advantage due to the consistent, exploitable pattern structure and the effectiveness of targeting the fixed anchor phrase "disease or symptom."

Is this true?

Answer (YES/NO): NO